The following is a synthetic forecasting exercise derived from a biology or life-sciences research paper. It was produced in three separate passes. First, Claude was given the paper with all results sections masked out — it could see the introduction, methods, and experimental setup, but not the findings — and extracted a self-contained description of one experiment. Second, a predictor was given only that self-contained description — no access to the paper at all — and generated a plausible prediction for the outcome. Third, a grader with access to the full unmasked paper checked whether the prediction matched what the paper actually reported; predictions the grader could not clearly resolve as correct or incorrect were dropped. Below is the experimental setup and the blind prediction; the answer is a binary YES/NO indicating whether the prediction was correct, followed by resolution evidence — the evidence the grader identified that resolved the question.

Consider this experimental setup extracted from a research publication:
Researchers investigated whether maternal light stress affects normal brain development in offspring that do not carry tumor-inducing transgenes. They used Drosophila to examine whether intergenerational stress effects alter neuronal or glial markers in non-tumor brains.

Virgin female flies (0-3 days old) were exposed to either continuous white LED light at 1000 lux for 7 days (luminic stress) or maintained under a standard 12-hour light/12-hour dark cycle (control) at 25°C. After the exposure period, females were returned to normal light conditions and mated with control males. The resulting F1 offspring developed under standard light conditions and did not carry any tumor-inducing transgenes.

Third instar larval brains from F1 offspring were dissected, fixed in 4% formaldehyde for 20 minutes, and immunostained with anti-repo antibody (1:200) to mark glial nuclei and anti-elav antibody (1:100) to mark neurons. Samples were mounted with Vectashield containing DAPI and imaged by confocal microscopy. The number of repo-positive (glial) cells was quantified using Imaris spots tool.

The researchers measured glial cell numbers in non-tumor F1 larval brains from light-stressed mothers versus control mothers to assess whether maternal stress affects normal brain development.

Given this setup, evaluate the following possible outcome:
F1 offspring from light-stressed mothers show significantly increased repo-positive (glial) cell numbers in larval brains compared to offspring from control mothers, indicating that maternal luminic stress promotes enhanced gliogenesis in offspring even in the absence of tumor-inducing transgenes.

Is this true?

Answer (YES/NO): NO